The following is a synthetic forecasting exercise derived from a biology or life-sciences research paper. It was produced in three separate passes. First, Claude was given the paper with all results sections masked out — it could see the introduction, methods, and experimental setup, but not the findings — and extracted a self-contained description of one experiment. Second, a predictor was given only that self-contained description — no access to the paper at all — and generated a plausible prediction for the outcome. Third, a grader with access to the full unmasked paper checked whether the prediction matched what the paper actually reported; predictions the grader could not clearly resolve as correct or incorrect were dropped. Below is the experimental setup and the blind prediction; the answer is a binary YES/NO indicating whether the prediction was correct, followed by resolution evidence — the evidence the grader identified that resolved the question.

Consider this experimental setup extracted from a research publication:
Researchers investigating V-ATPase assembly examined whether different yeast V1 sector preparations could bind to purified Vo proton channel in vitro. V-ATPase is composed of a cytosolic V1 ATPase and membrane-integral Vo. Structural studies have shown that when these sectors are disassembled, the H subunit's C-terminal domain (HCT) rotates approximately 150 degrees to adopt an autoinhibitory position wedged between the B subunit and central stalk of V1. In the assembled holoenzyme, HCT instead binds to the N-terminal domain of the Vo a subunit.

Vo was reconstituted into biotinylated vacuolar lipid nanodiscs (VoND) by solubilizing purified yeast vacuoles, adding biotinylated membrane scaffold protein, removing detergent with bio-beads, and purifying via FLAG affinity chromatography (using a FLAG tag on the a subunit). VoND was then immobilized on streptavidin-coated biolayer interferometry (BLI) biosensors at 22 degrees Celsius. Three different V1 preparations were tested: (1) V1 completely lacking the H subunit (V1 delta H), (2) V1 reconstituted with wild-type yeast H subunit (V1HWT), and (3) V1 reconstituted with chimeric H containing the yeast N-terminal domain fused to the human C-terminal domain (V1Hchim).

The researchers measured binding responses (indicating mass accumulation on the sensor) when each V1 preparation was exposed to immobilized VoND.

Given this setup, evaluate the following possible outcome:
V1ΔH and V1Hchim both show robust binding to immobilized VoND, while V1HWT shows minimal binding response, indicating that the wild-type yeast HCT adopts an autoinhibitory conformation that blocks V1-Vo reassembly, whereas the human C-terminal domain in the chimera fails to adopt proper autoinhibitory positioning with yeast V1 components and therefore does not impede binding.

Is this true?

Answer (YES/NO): NO